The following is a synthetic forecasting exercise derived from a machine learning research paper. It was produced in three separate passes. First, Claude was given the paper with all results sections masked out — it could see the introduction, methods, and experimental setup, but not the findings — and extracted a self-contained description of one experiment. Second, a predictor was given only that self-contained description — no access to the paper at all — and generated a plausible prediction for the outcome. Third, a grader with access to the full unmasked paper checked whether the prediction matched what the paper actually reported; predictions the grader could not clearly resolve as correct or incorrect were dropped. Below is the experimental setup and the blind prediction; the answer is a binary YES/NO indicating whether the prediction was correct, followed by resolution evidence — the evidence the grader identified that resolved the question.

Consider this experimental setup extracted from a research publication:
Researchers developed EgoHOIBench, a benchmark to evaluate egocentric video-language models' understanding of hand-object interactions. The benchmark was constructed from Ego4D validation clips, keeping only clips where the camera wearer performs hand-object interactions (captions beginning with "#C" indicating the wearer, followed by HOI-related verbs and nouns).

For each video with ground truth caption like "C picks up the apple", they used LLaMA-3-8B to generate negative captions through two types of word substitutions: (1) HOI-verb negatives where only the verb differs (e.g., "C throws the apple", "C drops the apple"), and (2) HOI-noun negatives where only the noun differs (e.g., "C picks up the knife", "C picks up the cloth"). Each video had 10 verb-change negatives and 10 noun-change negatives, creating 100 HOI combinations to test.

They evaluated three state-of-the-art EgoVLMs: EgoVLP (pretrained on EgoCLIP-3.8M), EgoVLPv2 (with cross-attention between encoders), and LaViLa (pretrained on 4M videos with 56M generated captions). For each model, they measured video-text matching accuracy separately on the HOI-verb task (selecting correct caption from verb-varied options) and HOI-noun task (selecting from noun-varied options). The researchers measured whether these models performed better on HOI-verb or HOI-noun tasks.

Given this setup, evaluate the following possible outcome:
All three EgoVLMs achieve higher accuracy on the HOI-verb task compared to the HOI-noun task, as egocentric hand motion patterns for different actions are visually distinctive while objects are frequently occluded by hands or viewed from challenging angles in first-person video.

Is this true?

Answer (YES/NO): NO